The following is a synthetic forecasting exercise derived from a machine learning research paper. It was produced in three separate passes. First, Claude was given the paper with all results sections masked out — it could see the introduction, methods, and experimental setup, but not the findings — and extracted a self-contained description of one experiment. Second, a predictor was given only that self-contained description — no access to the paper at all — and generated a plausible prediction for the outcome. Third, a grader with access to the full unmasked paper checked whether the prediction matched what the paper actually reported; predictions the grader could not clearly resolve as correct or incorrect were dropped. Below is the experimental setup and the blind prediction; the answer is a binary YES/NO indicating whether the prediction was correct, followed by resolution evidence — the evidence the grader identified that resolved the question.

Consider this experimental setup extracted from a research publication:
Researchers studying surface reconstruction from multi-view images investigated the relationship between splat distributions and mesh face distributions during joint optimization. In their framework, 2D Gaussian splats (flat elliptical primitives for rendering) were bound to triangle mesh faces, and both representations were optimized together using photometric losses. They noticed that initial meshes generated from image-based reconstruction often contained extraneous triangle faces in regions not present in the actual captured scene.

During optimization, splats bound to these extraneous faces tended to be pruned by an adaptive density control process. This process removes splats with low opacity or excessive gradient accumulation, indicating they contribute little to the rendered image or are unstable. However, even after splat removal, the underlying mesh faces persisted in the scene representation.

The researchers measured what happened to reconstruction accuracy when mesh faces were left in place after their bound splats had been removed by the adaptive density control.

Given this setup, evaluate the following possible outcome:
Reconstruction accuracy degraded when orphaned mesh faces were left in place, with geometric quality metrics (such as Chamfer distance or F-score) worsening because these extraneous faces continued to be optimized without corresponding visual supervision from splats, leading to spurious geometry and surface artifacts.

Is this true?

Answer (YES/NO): YES